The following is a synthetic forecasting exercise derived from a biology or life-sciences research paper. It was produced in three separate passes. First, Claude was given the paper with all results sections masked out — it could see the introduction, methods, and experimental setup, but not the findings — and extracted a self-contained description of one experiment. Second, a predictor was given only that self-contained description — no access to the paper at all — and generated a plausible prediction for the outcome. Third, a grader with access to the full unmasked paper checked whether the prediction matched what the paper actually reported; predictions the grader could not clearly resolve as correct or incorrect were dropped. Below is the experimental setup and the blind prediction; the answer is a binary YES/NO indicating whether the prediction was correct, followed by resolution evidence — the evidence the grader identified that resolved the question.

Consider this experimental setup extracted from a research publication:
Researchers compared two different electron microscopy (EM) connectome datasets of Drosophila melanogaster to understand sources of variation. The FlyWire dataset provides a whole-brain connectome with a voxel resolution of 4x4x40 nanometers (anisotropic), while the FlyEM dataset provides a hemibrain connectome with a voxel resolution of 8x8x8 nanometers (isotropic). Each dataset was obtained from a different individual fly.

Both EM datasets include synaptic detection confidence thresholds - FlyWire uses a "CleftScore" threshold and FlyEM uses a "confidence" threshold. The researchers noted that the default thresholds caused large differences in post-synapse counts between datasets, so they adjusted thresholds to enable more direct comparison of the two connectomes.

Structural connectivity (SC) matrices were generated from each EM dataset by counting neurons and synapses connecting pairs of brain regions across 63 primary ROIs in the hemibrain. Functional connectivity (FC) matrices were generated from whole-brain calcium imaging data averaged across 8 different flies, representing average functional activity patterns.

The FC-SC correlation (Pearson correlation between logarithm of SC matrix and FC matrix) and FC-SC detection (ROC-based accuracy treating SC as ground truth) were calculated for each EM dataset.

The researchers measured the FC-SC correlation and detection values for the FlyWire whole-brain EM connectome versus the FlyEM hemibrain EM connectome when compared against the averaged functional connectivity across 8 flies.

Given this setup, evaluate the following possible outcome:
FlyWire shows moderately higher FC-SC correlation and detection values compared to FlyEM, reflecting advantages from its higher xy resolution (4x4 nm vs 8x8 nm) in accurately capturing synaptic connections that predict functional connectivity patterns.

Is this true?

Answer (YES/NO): NO